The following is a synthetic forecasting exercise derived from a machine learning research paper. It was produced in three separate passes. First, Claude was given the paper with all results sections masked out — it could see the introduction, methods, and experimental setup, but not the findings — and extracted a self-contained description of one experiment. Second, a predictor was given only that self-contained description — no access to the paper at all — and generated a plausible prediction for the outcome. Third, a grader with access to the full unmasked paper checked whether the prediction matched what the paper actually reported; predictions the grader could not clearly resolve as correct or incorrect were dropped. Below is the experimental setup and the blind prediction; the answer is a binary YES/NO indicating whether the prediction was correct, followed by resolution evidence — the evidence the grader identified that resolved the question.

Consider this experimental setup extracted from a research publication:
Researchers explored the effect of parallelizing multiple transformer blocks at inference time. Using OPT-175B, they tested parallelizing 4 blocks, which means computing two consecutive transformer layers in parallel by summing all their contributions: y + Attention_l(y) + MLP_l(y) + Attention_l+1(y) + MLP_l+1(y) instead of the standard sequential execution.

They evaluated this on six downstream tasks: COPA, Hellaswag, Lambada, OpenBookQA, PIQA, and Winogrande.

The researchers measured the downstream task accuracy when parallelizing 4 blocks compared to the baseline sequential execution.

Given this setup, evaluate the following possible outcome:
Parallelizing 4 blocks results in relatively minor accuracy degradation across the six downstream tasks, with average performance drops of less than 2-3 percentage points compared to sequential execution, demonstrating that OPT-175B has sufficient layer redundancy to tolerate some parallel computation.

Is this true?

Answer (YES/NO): NO